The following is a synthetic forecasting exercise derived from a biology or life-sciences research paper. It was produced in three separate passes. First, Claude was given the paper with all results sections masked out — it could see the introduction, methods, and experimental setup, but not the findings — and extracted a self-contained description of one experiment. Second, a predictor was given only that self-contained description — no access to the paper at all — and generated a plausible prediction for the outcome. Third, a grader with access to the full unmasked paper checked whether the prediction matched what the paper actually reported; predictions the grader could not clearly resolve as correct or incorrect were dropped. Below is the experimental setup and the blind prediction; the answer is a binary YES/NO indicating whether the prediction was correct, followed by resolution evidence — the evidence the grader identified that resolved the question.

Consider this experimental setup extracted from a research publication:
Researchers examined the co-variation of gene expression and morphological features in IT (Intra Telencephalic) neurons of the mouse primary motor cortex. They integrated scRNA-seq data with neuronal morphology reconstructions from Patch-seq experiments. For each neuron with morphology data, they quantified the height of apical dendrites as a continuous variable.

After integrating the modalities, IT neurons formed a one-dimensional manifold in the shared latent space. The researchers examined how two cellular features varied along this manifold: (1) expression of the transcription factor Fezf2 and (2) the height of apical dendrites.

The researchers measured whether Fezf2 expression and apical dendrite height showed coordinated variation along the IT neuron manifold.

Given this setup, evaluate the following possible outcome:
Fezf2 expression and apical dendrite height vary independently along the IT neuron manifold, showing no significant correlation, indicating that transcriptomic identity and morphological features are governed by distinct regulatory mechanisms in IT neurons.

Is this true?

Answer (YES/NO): NO